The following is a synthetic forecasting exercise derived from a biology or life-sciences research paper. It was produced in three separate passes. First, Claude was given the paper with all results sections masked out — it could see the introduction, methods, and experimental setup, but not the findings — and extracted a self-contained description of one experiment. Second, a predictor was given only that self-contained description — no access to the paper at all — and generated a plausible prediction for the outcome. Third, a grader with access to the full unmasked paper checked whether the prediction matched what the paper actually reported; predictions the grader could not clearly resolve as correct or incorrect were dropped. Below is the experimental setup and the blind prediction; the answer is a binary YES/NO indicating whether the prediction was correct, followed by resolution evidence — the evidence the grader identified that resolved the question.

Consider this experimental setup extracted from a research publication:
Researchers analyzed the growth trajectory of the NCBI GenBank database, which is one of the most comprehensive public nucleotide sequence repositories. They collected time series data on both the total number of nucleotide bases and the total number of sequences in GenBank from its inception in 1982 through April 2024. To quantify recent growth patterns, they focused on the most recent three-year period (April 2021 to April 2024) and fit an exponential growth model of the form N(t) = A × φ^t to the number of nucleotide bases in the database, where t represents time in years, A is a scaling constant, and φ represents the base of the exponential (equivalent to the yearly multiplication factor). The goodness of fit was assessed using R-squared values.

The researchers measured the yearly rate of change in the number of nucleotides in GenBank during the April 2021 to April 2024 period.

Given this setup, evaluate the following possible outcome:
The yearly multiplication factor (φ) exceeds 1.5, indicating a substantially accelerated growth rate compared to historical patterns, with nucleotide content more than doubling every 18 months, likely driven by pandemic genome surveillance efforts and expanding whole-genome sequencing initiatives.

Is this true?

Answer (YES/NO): NO